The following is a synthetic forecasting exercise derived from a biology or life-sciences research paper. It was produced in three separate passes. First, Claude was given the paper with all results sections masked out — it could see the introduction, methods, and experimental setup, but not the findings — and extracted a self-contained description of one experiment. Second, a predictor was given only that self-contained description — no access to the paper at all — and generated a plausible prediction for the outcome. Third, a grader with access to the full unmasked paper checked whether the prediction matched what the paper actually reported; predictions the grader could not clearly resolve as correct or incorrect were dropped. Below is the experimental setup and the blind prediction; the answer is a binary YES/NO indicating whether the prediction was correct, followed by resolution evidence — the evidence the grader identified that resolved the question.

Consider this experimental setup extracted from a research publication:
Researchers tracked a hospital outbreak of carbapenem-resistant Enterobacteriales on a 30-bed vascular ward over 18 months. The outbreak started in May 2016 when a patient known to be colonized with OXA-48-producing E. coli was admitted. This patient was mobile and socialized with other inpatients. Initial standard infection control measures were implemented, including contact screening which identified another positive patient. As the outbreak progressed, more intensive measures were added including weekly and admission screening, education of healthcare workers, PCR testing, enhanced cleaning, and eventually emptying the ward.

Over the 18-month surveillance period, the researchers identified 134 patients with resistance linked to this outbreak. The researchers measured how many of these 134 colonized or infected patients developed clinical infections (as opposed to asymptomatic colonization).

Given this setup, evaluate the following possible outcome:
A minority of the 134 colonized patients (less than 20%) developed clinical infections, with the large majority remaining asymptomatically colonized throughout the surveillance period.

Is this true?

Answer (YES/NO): YES